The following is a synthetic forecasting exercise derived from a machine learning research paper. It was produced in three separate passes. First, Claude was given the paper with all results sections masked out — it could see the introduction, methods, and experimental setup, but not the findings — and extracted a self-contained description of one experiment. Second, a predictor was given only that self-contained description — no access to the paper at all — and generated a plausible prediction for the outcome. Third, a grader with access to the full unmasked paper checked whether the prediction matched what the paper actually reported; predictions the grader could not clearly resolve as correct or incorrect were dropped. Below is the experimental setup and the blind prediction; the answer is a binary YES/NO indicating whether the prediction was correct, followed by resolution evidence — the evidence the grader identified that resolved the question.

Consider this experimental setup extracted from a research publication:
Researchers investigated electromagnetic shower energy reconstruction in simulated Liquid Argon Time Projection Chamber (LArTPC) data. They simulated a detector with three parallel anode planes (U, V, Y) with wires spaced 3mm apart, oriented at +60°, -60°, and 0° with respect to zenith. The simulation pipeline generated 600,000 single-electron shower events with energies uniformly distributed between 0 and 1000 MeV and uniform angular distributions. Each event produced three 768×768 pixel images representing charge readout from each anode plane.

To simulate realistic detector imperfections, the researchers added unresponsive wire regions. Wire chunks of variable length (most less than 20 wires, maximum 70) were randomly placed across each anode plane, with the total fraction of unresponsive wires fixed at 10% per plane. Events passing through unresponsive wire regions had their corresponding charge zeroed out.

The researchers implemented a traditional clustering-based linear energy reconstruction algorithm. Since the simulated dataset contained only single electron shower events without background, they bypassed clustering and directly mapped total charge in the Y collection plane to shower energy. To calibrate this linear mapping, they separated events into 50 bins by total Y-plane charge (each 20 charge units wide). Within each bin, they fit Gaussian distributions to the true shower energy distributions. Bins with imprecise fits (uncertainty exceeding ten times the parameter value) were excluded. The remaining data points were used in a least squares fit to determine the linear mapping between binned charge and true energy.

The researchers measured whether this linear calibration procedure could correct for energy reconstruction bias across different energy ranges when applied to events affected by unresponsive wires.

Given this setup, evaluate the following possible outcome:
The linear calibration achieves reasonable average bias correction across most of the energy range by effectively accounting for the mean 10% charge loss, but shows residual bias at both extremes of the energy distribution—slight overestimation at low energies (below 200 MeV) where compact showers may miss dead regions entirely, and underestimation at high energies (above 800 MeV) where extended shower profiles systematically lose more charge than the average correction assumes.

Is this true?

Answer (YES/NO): NO